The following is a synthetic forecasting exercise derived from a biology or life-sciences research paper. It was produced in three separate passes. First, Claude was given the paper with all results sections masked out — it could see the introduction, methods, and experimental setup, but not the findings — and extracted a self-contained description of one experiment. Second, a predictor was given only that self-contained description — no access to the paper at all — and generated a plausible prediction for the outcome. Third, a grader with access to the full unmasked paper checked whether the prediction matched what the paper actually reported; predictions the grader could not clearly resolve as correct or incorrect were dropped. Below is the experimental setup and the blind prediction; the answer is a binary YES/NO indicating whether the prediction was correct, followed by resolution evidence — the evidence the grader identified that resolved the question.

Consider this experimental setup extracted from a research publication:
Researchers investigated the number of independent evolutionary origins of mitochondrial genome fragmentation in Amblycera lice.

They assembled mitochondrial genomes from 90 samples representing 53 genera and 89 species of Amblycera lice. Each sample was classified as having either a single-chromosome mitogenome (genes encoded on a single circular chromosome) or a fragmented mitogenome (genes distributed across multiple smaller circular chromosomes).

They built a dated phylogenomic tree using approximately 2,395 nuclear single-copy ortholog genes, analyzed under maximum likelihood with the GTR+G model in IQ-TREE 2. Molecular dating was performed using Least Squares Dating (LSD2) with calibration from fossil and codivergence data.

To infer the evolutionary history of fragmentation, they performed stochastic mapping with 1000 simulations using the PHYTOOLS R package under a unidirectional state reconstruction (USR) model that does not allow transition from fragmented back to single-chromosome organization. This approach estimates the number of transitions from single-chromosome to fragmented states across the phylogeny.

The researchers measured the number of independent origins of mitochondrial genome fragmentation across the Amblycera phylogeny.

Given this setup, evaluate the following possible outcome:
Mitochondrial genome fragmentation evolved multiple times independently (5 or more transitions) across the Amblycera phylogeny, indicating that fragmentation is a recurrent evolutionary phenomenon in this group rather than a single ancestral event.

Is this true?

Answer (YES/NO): YES